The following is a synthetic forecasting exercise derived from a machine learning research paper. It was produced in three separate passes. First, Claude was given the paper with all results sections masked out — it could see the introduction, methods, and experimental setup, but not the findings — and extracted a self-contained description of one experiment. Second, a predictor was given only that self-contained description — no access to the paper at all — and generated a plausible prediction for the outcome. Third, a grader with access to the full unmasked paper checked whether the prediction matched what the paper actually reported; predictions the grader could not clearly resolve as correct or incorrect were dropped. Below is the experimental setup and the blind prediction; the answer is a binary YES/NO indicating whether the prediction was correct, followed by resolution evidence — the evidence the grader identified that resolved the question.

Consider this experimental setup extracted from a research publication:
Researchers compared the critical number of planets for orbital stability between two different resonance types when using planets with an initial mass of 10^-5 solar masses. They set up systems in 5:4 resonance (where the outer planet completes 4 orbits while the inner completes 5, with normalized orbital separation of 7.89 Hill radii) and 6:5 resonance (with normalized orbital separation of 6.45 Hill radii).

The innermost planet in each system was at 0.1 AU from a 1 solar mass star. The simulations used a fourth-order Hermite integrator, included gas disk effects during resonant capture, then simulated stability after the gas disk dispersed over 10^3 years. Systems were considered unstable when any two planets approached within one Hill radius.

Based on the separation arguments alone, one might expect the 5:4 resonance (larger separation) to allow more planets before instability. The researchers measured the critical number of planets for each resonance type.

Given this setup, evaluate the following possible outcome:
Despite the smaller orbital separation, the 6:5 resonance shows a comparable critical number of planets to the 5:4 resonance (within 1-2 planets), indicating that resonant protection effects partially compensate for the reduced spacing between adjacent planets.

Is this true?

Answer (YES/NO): NO